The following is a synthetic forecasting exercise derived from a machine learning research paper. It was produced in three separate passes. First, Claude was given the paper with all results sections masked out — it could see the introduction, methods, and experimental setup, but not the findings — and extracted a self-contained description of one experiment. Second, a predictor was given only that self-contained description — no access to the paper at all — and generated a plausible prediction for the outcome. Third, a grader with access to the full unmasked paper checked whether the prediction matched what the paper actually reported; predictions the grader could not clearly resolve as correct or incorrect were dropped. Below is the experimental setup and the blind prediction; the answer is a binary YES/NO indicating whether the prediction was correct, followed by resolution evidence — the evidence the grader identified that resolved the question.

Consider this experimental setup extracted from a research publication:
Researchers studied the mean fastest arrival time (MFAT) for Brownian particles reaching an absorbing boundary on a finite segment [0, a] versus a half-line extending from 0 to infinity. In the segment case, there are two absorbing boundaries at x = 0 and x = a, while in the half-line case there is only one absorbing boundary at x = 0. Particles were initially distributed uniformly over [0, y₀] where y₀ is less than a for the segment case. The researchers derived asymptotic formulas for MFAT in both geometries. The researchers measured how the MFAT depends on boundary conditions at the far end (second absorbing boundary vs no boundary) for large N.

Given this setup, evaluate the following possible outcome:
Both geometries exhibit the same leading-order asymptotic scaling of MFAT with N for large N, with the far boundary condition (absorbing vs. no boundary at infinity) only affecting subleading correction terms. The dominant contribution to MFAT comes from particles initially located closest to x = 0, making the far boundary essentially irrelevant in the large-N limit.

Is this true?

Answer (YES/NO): YES